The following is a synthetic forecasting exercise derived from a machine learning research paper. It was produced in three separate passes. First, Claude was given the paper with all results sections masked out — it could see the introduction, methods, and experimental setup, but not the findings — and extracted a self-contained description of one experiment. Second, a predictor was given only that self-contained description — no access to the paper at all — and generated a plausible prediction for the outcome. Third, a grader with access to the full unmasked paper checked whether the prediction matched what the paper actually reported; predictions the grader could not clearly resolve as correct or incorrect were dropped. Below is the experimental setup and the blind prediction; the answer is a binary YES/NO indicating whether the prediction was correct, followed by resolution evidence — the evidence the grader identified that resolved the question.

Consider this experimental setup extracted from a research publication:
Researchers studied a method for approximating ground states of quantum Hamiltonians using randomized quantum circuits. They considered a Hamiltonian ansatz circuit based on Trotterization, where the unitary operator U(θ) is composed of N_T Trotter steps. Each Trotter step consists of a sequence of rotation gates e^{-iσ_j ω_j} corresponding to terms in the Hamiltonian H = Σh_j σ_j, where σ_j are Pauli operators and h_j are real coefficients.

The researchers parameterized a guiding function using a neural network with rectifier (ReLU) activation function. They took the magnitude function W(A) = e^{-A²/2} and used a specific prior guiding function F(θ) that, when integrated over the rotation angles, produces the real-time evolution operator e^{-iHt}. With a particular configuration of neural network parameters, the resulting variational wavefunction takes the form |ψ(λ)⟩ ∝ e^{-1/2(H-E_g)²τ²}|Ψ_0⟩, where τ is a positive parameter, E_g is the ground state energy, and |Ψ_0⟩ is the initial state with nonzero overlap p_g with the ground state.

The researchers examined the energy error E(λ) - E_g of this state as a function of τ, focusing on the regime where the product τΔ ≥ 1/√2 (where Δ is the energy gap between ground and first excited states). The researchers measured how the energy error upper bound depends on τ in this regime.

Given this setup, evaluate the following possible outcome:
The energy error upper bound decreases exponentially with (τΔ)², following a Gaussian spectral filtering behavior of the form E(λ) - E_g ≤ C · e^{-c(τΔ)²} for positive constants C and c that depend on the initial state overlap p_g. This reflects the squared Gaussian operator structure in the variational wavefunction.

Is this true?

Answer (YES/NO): NO